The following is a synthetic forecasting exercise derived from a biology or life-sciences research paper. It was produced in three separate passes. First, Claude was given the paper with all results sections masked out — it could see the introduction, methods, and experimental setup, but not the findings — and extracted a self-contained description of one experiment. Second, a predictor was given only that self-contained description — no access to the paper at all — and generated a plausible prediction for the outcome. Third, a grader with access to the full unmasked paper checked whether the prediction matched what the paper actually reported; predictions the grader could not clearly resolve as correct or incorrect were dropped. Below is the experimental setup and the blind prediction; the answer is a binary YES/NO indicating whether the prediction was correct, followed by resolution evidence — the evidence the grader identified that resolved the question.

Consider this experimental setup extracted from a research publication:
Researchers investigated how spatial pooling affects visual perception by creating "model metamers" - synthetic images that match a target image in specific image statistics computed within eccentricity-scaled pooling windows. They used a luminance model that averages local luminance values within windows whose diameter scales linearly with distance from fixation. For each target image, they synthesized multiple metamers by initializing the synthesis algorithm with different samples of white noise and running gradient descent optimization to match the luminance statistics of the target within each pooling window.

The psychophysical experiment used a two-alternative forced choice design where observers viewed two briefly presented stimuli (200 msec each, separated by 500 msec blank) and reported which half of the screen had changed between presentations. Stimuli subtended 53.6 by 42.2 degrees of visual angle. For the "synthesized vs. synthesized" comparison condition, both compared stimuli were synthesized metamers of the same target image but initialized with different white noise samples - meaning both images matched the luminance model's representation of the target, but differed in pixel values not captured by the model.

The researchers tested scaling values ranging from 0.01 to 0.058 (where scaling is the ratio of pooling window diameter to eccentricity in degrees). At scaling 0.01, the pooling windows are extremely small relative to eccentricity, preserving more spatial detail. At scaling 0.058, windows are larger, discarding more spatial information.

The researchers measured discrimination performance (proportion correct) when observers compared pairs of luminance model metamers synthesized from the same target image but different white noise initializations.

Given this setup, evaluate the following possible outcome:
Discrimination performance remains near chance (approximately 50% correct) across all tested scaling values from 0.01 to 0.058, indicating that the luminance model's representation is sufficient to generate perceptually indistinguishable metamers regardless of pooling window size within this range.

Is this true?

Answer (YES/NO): YES